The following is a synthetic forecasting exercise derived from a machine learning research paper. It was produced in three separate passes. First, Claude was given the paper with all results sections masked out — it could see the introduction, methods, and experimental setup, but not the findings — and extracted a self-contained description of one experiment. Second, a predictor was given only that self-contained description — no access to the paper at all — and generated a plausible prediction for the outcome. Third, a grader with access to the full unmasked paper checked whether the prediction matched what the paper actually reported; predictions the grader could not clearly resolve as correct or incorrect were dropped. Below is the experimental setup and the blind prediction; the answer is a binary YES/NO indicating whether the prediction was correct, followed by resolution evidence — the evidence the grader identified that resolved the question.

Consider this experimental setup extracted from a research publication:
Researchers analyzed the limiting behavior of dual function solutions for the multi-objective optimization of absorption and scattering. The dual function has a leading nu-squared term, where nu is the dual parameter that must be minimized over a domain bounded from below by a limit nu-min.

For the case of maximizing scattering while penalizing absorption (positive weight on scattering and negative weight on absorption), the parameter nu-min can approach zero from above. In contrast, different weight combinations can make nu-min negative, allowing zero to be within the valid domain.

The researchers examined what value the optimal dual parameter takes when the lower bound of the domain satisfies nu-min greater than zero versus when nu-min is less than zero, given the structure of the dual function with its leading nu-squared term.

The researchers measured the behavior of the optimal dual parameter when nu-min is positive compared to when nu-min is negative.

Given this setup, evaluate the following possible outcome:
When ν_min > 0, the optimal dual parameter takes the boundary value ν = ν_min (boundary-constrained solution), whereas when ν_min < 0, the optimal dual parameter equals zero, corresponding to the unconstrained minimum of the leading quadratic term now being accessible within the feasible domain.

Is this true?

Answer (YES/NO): NO